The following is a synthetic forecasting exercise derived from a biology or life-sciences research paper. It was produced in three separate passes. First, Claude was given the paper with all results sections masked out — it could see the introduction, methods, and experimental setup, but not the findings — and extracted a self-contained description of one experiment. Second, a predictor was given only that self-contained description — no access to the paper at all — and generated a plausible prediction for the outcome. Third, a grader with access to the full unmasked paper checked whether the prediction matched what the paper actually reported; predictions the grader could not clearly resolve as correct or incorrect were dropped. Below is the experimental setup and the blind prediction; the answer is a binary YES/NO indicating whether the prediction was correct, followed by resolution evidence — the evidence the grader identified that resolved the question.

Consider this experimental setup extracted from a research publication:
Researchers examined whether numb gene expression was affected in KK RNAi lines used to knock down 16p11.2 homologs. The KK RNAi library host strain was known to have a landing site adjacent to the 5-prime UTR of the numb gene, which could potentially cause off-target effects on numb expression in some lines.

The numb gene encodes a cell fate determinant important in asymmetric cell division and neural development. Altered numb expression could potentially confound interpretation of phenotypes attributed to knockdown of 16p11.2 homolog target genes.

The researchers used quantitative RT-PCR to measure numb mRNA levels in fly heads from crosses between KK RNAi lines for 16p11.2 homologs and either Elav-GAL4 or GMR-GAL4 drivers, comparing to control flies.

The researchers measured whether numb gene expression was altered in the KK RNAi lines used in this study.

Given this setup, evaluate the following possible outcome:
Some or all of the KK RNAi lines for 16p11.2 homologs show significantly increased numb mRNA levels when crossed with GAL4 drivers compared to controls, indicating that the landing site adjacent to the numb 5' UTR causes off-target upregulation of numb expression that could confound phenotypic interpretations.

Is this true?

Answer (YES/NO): NO